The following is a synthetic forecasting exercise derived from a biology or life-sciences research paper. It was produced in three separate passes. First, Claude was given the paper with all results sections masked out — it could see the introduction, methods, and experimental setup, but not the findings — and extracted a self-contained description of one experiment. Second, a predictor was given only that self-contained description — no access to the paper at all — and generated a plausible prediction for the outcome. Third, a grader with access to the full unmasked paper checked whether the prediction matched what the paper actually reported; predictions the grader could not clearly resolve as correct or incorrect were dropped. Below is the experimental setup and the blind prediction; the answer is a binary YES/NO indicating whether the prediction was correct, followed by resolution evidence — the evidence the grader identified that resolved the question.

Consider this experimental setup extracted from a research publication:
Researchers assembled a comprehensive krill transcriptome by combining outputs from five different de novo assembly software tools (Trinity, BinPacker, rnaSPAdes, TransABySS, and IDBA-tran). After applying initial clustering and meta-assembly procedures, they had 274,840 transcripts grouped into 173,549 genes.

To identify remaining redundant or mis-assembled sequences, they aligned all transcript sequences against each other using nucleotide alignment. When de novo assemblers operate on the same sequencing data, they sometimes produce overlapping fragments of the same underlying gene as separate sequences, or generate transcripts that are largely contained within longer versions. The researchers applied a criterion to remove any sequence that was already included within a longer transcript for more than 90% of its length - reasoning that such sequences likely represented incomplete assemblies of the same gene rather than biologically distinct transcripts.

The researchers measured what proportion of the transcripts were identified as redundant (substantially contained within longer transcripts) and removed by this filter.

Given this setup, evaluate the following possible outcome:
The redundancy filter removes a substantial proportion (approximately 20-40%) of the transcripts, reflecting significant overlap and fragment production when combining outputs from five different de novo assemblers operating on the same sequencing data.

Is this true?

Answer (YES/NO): YES